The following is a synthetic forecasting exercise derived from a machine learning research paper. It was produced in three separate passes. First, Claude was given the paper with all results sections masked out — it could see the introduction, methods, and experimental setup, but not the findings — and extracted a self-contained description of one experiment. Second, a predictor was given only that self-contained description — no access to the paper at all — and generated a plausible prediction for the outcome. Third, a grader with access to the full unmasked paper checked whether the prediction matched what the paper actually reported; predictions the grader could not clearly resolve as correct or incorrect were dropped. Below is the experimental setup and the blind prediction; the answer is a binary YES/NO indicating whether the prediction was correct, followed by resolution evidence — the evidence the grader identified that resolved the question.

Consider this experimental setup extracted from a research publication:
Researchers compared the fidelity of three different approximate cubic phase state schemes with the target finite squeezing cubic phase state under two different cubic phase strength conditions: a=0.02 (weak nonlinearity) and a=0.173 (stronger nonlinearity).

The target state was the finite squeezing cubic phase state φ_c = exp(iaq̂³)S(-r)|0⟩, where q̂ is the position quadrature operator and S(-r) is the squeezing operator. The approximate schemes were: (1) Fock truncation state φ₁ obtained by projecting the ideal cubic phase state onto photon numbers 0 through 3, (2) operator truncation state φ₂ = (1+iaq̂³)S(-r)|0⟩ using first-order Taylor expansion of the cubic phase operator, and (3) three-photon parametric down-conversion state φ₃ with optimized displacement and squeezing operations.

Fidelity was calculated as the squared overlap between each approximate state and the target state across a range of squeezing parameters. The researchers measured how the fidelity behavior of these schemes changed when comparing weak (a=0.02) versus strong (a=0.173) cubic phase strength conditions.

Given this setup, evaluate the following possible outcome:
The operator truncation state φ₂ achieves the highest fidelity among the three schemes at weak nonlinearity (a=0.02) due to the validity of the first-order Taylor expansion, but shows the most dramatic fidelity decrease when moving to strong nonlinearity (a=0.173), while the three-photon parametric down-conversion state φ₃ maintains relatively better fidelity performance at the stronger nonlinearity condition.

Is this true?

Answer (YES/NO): NO